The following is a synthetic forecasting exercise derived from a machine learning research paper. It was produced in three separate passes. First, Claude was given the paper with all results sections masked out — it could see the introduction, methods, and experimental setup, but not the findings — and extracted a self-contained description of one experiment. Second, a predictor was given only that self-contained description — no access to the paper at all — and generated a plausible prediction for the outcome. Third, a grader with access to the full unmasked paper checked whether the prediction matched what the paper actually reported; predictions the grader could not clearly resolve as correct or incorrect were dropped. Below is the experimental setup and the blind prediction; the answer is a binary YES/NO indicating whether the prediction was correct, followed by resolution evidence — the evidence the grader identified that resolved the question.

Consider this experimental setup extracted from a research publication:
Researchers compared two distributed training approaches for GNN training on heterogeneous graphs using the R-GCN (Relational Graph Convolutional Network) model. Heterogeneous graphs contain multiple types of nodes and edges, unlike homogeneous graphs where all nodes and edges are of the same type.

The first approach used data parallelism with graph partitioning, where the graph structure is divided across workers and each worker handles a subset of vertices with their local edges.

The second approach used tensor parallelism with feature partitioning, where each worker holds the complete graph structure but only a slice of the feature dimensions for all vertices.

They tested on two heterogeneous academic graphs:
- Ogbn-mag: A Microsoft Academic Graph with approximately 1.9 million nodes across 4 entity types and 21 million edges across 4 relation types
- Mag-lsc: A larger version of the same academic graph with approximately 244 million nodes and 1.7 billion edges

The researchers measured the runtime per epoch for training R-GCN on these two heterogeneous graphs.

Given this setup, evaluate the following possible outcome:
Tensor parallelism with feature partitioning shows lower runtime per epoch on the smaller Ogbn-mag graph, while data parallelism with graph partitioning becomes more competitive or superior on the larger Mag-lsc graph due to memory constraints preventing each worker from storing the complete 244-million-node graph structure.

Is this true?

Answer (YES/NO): NO